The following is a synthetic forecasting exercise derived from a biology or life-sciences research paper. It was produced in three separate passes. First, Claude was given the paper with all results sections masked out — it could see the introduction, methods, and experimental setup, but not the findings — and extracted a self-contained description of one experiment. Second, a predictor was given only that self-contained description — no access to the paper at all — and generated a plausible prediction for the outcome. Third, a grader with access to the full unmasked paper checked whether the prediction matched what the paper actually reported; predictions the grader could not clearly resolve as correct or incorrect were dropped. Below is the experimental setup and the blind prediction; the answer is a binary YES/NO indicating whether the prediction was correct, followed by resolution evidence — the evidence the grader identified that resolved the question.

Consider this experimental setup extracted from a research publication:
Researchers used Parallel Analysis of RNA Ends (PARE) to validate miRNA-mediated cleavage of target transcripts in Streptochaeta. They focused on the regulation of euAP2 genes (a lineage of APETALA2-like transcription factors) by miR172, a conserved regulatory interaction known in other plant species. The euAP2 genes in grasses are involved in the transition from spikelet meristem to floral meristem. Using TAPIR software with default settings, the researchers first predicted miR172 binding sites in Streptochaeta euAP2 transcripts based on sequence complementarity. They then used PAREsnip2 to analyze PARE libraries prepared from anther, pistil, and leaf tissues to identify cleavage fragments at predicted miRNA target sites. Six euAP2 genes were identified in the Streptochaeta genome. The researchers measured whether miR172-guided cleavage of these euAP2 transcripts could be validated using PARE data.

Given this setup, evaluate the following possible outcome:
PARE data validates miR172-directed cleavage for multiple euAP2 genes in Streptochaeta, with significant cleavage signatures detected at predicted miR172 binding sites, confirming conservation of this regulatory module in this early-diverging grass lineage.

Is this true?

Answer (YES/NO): YES